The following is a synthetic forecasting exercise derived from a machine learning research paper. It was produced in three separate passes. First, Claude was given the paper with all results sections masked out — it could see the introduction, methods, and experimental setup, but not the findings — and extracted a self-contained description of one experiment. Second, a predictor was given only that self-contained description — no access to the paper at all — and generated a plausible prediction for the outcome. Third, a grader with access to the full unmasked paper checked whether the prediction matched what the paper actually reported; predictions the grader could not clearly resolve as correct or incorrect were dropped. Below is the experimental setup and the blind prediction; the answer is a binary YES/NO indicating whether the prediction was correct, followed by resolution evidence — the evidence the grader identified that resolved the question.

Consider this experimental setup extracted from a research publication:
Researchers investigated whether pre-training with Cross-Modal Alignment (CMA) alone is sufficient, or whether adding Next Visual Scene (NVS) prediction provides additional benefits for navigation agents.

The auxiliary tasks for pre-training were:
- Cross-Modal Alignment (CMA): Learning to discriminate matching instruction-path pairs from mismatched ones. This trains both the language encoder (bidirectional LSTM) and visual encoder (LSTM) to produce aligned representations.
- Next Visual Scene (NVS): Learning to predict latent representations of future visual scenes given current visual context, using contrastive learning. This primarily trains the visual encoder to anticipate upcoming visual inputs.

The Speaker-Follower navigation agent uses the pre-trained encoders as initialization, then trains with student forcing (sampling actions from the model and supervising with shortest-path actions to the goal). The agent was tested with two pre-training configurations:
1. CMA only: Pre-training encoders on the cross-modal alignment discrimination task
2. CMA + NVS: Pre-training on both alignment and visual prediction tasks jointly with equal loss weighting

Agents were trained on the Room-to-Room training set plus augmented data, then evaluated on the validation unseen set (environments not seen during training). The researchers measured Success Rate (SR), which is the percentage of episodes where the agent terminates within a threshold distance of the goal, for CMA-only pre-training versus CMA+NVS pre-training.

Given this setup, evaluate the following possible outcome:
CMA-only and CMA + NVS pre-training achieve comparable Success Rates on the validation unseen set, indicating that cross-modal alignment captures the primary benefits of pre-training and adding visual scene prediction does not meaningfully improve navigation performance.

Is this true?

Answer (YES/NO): NO